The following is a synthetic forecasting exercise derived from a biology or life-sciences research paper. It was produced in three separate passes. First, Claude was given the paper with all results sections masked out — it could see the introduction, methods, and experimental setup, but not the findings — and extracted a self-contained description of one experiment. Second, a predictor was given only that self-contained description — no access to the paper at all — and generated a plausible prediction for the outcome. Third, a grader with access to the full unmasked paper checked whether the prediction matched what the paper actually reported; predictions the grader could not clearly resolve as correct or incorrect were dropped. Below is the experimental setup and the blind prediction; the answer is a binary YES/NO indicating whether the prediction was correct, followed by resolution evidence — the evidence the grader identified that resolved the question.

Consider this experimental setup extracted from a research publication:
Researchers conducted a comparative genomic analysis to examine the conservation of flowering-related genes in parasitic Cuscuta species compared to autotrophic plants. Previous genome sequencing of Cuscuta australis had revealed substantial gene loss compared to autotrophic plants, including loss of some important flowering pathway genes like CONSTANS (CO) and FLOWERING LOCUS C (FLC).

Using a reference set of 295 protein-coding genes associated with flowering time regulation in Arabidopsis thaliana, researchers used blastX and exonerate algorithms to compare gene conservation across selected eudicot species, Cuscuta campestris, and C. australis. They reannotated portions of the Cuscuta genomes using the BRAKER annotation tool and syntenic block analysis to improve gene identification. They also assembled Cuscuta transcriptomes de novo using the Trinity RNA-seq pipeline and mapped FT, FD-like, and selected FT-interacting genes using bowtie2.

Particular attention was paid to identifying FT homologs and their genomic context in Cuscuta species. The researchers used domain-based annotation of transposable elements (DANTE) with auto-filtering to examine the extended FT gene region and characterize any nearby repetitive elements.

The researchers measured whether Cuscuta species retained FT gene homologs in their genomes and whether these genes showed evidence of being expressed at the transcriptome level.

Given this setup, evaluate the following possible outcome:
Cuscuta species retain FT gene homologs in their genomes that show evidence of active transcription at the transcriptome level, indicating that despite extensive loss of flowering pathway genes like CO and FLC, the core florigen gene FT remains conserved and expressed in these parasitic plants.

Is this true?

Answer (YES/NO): YES